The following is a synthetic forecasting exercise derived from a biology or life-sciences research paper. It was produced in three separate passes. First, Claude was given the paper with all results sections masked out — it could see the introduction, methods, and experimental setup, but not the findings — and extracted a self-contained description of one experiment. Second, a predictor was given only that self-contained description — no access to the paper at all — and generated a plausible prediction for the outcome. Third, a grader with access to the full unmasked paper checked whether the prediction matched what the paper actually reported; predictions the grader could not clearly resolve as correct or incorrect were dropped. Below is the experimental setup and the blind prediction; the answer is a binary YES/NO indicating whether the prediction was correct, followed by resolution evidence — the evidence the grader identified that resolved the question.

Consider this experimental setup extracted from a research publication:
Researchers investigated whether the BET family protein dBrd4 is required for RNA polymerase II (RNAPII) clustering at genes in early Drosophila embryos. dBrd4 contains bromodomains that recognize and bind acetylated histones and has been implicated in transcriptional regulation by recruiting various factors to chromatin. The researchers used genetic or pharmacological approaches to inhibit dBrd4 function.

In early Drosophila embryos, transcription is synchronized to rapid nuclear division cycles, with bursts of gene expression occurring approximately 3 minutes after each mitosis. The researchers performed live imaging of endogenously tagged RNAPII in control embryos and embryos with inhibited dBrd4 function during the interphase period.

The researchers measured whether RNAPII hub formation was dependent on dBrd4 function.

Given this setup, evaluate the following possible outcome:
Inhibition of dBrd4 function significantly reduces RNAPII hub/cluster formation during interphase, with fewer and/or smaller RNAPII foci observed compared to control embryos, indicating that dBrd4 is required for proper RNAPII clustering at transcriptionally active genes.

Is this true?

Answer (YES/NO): YES